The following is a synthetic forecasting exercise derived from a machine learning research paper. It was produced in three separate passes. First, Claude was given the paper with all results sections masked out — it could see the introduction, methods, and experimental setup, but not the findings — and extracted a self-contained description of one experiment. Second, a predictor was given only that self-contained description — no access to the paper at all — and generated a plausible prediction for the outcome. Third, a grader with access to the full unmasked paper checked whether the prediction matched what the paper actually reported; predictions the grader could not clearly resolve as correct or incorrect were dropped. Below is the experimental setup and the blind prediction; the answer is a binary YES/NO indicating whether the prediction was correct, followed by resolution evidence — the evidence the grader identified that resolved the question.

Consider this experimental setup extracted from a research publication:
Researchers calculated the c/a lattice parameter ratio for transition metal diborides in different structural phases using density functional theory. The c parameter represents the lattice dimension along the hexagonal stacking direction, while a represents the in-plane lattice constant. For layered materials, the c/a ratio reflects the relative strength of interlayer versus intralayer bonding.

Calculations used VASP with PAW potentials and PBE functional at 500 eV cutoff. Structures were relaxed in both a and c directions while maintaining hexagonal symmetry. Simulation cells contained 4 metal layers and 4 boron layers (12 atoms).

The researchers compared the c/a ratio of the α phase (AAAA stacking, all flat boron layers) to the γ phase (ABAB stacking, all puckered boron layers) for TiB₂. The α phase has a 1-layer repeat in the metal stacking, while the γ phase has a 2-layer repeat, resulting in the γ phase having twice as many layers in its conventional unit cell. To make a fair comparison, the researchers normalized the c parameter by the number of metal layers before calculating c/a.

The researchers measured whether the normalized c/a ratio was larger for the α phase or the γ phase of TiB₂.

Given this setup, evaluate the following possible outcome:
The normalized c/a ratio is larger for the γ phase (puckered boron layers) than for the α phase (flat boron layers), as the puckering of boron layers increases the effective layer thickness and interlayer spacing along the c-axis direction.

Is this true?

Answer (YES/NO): YES